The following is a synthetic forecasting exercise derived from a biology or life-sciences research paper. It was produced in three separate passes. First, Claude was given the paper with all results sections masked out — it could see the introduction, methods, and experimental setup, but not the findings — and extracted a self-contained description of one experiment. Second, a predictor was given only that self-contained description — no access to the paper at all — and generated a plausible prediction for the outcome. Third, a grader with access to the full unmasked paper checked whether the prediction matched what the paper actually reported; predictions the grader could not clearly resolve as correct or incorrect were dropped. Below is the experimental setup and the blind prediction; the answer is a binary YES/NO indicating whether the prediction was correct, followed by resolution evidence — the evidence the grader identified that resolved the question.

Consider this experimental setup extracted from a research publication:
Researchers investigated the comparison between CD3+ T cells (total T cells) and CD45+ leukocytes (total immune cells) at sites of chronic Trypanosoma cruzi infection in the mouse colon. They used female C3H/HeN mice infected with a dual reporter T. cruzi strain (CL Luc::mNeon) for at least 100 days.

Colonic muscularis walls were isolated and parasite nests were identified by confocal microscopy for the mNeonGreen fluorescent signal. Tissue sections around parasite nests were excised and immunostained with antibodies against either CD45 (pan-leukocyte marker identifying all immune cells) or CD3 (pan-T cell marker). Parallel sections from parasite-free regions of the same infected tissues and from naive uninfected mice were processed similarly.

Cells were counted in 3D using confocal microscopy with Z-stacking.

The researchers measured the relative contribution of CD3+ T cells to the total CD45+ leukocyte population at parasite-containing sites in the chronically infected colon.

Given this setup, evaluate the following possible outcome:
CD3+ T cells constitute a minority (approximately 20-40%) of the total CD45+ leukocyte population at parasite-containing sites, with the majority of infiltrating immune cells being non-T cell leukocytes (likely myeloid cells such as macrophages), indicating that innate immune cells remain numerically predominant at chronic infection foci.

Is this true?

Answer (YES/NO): NO